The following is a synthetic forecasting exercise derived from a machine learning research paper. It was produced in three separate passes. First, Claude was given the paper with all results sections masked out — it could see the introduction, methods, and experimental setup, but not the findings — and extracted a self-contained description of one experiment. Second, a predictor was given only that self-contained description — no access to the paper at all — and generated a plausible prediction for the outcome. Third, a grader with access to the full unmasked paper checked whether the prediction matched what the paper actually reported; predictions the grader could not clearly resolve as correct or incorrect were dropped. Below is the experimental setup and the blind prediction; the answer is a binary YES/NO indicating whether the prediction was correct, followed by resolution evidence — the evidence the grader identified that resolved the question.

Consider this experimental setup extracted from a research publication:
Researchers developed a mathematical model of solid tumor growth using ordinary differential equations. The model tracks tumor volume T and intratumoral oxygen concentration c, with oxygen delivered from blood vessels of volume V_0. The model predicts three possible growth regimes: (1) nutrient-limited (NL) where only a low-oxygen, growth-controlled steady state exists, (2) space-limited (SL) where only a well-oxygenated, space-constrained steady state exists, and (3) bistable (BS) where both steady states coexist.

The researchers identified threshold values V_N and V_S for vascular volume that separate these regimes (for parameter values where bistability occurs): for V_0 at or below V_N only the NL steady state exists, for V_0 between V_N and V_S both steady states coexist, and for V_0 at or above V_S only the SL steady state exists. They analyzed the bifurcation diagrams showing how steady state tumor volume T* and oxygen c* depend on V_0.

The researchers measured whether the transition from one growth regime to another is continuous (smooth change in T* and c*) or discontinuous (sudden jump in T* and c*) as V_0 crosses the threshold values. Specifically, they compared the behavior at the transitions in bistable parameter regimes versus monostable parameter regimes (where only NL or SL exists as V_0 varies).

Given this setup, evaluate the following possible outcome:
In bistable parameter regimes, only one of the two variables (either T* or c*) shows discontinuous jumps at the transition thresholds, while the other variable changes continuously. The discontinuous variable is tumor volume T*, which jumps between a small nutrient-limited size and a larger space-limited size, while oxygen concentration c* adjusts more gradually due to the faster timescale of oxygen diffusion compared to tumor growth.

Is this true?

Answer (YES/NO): NO